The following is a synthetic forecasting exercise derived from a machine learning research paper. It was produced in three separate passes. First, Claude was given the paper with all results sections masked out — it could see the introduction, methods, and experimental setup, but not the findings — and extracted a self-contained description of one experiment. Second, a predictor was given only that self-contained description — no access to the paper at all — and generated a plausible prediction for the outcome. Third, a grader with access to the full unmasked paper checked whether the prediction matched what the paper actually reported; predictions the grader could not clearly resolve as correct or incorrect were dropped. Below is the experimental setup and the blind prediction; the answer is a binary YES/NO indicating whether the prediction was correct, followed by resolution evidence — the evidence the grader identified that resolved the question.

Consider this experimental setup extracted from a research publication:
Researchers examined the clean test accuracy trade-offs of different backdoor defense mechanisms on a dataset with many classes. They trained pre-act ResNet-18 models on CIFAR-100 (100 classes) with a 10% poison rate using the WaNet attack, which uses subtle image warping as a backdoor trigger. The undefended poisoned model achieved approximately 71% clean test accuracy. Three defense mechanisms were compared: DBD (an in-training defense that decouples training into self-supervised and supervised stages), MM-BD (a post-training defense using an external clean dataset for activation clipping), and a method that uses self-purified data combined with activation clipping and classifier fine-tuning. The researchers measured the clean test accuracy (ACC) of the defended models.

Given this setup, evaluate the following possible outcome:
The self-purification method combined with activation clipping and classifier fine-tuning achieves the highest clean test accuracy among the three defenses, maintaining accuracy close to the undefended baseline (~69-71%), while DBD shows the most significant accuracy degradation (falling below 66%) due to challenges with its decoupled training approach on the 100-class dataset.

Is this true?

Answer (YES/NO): NO